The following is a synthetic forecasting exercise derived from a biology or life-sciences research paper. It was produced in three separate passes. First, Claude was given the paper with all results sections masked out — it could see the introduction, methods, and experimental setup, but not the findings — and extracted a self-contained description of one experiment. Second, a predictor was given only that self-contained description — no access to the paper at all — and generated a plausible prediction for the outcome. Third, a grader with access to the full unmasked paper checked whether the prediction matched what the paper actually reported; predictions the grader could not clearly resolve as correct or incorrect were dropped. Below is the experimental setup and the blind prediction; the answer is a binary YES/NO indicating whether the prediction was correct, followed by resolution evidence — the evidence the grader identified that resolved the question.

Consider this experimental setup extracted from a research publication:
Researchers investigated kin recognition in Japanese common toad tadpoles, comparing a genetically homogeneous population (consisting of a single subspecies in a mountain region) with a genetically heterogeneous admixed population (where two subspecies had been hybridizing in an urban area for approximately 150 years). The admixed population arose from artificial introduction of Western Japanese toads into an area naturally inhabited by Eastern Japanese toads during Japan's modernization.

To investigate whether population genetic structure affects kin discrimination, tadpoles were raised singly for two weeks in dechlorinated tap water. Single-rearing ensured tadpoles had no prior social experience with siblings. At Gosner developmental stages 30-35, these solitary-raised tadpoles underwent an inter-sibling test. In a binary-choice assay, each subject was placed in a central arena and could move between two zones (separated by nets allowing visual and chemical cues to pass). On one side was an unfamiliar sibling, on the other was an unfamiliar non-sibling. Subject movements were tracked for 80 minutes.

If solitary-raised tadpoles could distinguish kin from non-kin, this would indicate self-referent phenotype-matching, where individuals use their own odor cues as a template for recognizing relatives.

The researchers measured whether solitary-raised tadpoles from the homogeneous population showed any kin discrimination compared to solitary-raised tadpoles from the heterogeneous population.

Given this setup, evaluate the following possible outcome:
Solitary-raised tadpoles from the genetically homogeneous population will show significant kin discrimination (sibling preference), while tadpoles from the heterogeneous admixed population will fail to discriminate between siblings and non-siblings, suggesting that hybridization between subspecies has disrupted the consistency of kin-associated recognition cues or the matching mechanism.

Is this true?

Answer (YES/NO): NO